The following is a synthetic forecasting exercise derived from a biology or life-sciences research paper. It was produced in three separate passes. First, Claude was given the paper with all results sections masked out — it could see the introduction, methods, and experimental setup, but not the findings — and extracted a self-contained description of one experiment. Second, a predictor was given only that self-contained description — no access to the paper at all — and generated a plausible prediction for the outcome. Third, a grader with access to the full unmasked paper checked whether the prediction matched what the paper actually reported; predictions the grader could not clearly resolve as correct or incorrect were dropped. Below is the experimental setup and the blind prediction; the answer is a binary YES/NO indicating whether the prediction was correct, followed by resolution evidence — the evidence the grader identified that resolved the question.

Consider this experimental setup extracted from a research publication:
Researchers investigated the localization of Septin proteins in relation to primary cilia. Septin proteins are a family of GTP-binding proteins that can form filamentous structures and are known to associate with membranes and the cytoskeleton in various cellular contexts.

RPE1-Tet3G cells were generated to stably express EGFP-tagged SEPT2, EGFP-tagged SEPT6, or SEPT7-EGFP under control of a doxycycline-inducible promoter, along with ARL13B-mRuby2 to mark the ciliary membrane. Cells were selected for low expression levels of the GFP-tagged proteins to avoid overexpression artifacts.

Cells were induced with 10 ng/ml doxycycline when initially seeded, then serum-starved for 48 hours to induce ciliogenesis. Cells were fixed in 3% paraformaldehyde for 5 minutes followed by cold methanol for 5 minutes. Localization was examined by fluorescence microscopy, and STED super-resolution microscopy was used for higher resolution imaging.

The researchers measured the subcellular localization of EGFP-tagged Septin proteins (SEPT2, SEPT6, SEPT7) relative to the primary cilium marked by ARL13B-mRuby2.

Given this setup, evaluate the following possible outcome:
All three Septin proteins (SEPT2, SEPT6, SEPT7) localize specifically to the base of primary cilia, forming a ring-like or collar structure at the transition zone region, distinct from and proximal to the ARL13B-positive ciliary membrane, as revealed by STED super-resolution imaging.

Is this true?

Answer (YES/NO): NO